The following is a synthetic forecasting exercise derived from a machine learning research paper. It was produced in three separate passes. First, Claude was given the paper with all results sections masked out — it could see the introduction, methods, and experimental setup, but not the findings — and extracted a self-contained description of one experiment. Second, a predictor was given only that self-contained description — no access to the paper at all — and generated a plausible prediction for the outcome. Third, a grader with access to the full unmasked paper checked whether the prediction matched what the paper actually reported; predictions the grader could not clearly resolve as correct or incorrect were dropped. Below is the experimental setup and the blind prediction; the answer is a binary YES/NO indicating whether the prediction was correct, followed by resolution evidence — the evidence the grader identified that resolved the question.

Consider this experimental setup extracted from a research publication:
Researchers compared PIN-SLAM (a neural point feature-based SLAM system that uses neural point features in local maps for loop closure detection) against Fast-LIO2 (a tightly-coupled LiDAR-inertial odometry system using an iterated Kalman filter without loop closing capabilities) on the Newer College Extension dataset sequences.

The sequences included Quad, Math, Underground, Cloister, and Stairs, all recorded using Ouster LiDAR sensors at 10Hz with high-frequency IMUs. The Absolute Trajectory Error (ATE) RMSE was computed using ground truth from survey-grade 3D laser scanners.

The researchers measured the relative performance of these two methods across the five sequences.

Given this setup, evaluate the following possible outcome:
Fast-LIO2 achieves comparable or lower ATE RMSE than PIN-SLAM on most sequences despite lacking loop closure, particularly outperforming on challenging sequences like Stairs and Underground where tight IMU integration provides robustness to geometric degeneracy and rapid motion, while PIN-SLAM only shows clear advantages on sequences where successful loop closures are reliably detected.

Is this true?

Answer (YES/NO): NO